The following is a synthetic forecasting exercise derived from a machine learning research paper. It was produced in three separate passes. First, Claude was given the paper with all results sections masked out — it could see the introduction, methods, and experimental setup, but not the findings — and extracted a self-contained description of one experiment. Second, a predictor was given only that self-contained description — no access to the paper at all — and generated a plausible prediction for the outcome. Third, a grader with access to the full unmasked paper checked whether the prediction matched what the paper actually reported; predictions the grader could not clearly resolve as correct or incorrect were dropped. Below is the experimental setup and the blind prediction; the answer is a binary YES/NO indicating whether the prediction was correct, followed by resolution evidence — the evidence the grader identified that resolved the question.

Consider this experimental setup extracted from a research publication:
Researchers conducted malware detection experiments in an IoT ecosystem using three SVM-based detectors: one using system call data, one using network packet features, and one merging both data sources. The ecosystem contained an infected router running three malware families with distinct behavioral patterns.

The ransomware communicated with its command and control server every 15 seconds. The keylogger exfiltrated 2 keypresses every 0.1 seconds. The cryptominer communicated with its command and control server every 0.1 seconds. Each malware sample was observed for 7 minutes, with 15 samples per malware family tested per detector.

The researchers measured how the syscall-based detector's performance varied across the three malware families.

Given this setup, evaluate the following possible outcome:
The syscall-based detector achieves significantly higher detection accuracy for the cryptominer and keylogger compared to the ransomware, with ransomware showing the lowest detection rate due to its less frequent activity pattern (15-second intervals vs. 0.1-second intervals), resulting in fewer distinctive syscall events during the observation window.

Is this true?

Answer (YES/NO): NO